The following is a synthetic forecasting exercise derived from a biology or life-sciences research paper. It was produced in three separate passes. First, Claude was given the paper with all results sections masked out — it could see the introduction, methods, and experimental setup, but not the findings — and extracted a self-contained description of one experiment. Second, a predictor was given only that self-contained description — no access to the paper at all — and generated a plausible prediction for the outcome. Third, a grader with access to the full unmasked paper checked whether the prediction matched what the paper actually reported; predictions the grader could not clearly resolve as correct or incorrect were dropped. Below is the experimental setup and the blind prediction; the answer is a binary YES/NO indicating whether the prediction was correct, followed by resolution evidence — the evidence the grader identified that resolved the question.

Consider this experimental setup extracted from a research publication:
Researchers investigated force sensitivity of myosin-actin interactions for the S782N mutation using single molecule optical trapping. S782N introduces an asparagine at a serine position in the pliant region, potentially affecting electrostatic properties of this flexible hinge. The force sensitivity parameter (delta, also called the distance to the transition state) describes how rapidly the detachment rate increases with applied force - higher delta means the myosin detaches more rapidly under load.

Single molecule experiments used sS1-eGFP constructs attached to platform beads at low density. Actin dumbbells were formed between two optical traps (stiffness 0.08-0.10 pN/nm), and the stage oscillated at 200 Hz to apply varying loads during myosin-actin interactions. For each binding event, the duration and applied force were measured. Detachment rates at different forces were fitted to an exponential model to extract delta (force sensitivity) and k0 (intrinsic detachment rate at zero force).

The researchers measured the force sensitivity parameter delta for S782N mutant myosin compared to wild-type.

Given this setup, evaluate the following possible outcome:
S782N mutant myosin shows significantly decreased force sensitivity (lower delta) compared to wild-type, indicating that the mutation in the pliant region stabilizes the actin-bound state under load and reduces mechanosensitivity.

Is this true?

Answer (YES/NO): NO